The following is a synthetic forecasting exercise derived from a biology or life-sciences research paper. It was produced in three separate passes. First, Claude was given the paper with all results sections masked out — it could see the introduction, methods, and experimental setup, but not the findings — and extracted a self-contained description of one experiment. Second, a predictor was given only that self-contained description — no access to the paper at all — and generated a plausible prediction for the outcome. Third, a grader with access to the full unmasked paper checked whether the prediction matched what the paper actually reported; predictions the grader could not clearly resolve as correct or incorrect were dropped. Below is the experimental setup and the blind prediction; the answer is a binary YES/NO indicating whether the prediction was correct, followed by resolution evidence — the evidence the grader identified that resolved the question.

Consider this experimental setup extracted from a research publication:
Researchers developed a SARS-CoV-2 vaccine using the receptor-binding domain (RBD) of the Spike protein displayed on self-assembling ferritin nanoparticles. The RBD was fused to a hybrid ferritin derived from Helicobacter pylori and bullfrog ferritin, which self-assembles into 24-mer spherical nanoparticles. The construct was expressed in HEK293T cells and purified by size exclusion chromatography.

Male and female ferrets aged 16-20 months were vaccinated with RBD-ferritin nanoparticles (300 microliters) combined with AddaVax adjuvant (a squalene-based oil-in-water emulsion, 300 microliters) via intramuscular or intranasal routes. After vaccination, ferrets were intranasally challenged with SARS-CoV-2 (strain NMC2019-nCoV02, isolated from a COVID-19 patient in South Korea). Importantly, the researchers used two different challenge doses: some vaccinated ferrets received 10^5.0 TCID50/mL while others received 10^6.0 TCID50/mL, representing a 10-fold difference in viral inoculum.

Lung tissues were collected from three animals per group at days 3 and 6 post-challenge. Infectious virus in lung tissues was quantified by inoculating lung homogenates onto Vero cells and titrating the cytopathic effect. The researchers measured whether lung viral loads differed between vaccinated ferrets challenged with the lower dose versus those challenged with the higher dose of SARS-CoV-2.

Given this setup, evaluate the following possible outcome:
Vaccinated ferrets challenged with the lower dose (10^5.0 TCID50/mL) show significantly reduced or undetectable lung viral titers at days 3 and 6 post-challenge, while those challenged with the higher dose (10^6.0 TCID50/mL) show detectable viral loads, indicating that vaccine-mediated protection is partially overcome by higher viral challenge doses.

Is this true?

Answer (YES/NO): YES